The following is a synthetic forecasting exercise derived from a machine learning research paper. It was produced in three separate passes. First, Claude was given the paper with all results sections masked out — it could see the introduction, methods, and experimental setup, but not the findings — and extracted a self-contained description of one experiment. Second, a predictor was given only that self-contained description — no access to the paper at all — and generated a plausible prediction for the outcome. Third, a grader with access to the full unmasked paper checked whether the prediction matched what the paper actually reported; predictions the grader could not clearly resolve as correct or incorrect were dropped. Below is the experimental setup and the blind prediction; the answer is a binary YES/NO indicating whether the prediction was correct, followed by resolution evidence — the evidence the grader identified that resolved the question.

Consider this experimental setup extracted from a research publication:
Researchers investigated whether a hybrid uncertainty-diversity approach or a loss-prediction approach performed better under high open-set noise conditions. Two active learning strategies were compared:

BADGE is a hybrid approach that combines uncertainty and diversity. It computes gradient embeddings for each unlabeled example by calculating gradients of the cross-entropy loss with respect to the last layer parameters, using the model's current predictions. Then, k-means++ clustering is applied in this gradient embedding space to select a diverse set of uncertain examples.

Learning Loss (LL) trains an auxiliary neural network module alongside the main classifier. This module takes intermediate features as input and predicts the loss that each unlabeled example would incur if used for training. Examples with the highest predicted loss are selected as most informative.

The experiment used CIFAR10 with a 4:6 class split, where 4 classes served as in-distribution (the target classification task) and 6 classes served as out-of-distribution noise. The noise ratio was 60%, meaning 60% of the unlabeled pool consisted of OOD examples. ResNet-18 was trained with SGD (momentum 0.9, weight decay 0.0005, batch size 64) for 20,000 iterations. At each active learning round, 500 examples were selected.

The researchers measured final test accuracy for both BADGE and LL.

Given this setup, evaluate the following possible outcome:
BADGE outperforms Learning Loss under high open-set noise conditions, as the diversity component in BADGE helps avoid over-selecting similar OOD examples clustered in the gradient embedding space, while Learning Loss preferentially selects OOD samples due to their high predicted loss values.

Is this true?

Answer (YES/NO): NO